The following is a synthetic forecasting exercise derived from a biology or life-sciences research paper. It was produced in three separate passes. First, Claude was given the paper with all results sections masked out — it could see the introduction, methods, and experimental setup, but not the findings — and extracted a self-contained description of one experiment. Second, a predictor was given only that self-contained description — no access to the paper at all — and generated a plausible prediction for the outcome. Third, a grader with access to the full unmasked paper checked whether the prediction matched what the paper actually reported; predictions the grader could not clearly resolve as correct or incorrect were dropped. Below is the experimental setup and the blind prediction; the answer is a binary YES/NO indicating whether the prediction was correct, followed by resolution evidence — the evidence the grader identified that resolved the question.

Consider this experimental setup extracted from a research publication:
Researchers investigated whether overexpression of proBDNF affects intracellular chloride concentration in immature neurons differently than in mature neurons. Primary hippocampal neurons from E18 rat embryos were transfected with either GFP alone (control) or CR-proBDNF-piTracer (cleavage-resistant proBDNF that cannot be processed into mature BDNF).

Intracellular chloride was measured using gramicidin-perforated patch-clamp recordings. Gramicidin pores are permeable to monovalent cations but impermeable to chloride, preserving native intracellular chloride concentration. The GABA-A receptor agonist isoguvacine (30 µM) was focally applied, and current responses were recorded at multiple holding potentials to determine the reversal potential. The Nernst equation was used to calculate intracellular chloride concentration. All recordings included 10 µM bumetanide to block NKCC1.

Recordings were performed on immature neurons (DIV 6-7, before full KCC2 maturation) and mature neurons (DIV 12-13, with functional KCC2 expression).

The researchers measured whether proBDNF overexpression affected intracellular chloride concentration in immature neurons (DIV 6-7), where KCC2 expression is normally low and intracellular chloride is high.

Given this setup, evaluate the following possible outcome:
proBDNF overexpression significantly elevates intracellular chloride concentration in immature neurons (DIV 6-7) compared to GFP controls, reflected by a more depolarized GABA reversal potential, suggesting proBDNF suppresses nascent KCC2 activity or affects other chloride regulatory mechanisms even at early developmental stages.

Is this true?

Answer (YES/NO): YES